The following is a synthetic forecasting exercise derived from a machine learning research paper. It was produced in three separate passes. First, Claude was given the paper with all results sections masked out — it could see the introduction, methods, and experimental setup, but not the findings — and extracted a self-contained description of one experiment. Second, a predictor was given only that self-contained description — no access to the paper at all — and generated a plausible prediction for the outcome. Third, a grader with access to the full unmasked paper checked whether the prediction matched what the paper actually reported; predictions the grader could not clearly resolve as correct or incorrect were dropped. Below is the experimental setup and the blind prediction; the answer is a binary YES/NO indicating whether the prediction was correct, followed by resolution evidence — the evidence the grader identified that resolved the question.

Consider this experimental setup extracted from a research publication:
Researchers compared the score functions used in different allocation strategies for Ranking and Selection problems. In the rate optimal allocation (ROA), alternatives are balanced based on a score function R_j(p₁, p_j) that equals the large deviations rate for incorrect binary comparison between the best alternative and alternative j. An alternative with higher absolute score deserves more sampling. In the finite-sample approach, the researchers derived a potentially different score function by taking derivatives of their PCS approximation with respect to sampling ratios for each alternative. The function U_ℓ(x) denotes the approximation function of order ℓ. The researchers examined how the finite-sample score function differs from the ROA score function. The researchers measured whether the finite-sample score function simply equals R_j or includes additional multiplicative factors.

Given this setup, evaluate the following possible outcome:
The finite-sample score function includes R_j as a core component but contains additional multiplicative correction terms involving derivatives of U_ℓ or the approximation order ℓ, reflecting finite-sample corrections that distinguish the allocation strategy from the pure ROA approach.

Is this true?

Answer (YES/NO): YES